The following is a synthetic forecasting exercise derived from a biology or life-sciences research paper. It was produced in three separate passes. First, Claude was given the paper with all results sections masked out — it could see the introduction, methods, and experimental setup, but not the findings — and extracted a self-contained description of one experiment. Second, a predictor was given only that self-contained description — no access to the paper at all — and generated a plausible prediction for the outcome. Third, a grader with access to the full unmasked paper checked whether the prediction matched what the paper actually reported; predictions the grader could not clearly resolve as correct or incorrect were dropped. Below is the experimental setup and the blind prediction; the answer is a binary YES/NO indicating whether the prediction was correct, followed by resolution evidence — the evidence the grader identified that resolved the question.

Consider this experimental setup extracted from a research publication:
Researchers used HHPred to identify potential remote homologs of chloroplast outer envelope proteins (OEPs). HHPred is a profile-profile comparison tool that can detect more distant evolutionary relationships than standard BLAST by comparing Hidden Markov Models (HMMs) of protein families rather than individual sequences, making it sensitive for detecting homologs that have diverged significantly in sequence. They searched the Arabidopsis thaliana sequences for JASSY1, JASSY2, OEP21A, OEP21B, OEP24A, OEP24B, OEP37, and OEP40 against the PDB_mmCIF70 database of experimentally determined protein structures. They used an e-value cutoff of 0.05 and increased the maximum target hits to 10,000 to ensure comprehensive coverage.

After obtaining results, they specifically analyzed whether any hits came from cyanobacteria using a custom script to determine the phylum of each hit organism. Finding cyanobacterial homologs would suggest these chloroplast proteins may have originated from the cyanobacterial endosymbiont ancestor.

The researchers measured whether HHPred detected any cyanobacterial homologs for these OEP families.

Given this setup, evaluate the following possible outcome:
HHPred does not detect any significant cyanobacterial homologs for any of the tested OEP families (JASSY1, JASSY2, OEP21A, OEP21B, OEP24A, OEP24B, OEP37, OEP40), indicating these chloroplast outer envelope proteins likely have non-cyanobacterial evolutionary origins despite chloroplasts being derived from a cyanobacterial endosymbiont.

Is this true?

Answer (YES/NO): YES